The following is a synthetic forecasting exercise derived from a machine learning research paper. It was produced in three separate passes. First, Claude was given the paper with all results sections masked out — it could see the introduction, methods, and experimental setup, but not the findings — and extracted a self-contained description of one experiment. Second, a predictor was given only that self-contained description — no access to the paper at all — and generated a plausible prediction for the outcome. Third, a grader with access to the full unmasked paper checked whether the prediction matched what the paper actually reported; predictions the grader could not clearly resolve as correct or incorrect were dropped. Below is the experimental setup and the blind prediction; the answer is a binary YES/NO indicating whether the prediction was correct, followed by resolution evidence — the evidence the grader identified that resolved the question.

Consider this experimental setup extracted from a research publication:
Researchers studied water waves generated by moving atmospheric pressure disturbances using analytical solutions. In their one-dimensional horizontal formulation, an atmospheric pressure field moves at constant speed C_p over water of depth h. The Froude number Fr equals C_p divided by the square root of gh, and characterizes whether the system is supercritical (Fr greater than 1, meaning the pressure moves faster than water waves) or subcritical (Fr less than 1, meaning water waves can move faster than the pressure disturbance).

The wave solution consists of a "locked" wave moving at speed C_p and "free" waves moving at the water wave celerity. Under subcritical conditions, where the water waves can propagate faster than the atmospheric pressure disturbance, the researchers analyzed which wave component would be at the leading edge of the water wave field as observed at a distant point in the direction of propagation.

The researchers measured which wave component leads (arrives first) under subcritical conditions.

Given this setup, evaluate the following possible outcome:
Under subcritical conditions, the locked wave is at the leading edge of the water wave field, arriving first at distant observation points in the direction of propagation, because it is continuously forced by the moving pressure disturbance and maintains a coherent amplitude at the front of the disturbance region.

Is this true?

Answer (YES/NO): NO